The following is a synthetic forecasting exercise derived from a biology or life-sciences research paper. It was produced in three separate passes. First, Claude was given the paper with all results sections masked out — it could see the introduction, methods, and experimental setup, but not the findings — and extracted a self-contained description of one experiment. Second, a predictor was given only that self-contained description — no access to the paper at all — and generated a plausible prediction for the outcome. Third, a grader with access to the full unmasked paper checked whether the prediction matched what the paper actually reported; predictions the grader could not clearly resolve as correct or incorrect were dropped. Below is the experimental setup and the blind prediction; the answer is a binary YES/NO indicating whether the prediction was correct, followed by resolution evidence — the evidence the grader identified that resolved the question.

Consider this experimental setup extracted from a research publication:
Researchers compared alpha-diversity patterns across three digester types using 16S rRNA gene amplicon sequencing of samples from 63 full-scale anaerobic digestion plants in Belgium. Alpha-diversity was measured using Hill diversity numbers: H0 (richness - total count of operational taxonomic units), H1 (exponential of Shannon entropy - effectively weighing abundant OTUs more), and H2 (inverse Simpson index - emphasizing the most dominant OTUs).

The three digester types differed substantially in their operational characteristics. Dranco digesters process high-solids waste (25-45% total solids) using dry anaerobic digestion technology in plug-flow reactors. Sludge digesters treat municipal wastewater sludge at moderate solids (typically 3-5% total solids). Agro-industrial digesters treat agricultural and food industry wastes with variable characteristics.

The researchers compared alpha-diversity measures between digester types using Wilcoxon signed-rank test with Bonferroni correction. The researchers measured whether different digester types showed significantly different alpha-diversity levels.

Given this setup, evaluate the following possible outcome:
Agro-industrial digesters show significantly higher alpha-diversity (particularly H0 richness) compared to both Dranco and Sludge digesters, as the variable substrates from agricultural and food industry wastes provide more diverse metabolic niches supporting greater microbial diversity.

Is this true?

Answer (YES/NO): NO